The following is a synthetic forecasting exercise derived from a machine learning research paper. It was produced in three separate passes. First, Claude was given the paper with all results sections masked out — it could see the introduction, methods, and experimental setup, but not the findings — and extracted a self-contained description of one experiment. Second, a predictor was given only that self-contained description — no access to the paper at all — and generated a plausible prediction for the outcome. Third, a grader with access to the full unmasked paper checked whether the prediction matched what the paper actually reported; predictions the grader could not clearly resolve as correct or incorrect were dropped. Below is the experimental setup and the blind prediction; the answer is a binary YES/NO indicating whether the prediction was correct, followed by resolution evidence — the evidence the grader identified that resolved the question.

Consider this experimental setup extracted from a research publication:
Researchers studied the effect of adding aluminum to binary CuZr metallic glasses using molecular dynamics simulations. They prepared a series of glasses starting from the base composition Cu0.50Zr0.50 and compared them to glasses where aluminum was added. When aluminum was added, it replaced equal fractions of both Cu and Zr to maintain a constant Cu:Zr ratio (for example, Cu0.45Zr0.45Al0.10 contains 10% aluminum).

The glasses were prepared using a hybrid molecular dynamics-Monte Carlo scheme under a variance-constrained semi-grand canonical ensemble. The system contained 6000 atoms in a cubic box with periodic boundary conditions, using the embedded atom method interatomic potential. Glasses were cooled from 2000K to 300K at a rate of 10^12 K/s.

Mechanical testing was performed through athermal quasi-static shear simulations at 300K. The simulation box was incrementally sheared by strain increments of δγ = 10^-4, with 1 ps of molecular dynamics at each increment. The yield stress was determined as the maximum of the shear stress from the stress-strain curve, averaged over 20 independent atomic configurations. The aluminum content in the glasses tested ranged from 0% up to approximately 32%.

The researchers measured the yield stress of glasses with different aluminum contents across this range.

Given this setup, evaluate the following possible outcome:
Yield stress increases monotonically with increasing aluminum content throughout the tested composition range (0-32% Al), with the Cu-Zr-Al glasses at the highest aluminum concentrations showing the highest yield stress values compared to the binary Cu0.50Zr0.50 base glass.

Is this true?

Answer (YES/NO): NO